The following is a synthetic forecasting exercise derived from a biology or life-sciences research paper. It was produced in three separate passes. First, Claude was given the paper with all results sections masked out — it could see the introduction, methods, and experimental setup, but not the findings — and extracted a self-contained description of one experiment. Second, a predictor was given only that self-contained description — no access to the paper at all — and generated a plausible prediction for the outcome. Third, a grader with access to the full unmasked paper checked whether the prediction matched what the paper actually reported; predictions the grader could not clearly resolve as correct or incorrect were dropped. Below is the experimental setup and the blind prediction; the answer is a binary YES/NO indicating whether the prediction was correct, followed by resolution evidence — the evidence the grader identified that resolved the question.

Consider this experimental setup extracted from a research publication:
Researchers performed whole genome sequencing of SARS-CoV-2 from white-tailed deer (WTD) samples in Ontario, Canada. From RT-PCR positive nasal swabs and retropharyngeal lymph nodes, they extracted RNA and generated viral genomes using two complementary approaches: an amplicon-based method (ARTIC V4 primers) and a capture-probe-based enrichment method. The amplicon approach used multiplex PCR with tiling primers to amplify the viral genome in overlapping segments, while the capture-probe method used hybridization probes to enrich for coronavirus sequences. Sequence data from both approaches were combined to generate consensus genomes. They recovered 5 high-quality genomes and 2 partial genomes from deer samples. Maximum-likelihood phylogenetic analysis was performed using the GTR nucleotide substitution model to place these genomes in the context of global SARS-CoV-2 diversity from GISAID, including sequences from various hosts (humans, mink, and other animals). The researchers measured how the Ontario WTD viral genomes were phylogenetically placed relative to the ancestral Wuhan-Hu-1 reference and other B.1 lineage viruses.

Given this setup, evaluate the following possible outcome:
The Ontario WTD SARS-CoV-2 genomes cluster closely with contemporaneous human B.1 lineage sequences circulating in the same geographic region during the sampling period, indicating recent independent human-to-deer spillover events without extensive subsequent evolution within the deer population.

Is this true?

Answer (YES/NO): NO